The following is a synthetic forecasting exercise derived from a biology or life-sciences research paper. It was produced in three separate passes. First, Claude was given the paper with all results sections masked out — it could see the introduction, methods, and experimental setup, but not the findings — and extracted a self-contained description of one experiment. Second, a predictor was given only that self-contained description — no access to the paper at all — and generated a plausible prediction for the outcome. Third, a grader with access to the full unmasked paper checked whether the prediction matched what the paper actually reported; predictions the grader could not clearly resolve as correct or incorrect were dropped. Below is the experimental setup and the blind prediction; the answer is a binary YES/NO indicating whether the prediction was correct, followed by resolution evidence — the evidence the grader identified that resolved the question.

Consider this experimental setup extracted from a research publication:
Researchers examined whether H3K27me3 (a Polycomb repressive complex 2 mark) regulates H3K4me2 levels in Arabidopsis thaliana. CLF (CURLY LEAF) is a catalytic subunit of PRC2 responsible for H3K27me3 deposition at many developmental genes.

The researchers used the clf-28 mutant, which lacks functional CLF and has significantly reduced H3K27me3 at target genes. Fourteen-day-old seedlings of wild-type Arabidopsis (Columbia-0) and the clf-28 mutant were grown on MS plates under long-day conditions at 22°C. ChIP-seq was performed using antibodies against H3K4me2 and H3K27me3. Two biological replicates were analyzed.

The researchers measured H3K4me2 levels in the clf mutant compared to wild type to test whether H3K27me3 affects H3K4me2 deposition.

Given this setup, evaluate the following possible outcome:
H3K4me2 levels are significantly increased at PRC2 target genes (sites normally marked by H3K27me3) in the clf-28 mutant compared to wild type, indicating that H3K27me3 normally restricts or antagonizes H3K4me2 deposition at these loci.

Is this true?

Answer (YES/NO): NO